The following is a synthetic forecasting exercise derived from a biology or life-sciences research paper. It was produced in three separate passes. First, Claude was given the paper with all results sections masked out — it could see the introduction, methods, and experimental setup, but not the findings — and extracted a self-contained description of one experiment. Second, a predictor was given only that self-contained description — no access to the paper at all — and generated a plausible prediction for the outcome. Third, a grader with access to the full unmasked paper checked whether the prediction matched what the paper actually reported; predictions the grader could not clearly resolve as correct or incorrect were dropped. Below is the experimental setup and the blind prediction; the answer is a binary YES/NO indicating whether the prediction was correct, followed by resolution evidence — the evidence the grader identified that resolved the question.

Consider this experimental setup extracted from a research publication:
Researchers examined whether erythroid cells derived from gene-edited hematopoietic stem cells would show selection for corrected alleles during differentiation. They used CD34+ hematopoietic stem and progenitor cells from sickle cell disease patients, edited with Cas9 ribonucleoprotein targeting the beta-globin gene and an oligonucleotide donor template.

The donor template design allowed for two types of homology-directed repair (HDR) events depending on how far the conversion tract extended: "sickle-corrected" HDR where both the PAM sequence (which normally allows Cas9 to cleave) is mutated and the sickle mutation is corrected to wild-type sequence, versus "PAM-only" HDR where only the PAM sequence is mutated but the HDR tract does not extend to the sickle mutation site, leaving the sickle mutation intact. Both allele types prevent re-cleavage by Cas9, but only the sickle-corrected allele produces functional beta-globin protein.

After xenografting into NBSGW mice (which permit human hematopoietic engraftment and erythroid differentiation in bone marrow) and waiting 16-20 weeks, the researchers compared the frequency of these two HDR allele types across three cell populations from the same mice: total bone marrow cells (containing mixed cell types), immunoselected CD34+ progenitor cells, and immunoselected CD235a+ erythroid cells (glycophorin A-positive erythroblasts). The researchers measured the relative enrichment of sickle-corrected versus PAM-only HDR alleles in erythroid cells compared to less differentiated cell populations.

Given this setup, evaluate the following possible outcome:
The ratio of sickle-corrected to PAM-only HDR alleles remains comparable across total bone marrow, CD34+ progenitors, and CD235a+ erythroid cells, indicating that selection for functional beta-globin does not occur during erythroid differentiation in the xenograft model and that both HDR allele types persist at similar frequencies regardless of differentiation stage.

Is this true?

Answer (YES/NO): NO